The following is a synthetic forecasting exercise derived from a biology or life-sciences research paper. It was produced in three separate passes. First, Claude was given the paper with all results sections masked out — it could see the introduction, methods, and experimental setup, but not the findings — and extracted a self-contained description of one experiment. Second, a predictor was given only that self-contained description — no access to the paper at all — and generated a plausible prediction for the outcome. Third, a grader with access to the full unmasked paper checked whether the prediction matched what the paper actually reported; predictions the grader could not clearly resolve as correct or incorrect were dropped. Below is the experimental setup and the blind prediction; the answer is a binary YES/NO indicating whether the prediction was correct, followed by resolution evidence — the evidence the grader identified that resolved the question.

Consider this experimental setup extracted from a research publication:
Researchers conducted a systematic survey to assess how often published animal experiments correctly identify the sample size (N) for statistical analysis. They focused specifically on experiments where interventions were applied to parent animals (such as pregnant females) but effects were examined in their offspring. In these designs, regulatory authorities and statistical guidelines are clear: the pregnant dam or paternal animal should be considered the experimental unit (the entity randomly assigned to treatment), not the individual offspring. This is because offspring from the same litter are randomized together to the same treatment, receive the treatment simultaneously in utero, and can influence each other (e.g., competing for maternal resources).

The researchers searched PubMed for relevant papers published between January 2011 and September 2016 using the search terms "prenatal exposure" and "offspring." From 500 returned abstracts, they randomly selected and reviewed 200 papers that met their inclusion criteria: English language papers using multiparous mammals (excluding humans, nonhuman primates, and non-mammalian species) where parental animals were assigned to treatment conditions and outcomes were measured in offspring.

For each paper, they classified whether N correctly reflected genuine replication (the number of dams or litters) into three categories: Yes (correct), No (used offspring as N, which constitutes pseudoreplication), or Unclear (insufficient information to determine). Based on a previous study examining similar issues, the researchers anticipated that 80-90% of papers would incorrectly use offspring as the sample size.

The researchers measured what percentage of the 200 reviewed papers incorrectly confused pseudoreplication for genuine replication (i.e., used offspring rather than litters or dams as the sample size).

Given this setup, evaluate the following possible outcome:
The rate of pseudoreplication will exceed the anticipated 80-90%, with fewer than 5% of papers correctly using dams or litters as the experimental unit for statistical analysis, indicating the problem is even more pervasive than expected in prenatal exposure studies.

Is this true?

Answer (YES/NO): NO